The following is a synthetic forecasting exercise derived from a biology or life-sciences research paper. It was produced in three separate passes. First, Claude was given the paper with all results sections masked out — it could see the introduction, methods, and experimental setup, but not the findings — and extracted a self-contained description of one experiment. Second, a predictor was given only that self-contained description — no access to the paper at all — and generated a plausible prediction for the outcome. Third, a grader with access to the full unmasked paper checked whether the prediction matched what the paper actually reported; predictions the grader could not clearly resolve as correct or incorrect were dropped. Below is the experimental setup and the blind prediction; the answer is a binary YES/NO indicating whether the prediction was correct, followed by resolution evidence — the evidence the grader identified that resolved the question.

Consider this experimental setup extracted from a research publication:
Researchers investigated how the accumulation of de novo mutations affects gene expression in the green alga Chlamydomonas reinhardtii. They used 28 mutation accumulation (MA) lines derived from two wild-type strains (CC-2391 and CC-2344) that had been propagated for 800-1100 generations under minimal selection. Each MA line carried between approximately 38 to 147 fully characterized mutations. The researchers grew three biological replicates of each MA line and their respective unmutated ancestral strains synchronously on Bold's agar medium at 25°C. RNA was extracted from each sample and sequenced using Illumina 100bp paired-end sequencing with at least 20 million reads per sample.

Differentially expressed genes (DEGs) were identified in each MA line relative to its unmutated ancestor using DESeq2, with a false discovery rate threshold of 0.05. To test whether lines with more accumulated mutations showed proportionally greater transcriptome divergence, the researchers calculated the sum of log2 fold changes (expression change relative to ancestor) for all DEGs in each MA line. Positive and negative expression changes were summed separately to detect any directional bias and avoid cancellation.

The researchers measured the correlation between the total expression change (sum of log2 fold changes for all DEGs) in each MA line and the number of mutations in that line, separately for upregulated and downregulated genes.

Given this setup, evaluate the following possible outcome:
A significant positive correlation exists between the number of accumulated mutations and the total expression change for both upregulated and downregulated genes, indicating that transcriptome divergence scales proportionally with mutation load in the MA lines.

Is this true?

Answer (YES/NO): NO